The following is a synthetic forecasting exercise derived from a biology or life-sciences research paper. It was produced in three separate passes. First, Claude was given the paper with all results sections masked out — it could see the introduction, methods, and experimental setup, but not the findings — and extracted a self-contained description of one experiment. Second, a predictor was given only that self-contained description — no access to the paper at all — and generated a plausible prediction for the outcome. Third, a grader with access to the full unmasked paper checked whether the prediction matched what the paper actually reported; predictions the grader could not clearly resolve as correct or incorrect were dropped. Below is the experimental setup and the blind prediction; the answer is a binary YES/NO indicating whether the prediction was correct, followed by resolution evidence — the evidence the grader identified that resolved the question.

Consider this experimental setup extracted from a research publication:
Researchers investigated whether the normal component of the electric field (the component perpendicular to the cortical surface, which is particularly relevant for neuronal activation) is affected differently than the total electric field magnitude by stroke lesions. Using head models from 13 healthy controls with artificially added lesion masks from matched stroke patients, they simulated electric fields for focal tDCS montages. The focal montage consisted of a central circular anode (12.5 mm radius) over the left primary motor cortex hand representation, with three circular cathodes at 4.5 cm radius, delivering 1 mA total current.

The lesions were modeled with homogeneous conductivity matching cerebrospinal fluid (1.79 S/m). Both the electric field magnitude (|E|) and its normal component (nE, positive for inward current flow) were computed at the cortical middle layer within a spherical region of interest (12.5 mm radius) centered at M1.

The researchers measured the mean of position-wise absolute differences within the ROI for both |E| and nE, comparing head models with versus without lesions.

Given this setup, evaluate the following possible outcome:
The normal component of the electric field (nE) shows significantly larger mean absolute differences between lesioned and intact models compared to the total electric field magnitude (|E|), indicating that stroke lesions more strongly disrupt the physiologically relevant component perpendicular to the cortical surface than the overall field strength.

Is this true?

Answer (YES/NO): NO